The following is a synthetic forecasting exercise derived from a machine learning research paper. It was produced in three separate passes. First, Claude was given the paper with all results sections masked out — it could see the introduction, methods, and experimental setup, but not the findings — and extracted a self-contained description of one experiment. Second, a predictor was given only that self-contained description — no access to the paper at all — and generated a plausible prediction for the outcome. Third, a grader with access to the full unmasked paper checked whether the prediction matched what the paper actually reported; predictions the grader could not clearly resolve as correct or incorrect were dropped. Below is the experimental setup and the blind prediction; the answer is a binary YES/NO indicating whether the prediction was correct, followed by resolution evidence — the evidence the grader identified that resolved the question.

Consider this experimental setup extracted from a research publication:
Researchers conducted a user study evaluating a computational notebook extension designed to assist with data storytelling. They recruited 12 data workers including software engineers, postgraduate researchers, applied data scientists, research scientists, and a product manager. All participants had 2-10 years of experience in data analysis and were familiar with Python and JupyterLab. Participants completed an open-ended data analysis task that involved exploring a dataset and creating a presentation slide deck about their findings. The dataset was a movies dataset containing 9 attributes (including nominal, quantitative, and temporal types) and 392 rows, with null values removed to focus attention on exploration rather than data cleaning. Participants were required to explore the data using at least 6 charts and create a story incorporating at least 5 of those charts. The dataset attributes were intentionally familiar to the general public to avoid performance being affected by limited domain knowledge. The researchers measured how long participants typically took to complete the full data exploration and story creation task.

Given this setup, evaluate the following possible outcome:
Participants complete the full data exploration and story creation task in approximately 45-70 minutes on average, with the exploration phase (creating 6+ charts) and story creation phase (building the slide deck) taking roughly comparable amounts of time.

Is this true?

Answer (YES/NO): NO